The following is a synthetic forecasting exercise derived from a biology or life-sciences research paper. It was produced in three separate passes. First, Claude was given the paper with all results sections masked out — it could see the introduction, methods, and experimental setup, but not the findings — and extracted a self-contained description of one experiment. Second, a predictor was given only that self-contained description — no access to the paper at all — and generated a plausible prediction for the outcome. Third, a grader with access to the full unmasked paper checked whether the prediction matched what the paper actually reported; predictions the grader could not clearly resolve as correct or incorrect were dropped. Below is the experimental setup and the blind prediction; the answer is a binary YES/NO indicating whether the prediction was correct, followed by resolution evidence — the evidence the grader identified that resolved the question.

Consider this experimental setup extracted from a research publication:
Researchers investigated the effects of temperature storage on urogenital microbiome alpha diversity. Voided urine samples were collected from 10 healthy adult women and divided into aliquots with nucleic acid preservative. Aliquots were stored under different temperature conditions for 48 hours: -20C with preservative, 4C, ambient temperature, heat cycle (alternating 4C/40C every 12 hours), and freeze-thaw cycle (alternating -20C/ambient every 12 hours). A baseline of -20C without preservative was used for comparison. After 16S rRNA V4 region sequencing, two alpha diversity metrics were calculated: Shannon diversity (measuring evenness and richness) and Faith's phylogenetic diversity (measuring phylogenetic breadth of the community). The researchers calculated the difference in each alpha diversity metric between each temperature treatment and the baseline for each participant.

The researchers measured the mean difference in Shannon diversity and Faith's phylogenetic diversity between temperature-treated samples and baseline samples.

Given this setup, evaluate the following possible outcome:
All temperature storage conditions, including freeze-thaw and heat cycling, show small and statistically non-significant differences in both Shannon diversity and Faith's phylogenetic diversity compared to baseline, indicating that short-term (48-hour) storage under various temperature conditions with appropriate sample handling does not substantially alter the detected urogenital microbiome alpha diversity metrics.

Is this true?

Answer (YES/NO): YES